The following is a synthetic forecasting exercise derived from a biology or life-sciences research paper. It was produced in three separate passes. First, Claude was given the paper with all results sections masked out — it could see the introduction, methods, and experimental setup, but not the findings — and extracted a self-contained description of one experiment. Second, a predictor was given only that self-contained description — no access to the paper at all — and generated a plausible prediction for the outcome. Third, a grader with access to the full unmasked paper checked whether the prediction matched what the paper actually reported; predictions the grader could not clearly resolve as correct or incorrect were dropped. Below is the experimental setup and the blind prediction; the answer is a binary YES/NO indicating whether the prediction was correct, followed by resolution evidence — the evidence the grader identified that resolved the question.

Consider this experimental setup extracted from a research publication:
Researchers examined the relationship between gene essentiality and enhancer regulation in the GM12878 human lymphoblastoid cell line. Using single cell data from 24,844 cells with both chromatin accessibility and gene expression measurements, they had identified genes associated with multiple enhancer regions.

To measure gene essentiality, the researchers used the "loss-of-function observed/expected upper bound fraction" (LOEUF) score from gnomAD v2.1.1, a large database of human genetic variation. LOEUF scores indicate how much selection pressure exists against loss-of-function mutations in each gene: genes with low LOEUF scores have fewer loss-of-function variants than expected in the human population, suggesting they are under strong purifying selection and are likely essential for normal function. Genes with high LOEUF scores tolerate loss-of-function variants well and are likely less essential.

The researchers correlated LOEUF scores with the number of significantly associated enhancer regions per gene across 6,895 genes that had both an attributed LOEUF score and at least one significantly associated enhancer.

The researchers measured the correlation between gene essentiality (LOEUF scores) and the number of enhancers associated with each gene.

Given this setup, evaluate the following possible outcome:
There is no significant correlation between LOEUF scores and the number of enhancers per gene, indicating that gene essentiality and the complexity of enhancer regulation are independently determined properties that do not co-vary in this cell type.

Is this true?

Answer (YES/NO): NO